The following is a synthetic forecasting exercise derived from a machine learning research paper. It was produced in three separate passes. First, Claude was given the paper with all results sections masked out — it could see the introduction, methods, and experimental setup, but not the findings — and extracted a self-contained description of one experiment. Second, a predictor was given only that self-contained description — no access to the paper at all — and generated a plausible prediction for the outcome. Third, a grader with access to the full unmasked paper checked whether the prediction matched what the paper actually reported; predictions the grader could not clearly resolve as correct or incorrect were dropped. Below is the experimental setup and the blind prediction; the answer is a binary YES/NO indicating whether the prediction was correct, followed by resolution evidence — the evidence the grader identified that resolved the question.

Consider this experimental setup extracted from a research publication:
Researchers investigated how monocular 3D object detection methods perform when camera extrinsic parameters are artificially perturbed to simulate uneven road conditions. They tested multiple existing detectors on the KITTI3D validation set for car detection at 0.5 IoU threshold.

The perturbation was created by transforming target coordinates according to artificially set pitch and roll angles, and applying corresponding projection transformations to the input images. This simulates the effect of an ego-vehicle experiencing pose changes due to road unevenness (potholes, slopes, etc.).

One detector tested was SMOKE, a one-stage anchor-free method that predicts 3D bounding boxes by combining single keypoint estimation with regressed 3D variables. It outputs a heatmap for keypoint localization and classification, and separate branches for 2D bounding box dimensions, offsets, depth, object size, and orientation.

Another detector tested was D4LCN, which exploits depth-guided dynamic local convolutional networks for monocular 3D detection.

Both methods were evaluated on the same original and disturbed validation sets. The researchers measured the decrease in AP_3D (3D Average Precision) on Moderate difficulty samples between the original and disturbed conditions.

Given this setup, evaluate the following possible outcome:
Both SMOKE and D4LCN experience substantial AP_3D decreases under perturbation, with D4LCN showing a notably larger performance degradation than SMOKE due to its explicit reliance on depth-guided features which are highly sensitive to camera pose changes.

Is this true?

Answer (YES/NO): NO